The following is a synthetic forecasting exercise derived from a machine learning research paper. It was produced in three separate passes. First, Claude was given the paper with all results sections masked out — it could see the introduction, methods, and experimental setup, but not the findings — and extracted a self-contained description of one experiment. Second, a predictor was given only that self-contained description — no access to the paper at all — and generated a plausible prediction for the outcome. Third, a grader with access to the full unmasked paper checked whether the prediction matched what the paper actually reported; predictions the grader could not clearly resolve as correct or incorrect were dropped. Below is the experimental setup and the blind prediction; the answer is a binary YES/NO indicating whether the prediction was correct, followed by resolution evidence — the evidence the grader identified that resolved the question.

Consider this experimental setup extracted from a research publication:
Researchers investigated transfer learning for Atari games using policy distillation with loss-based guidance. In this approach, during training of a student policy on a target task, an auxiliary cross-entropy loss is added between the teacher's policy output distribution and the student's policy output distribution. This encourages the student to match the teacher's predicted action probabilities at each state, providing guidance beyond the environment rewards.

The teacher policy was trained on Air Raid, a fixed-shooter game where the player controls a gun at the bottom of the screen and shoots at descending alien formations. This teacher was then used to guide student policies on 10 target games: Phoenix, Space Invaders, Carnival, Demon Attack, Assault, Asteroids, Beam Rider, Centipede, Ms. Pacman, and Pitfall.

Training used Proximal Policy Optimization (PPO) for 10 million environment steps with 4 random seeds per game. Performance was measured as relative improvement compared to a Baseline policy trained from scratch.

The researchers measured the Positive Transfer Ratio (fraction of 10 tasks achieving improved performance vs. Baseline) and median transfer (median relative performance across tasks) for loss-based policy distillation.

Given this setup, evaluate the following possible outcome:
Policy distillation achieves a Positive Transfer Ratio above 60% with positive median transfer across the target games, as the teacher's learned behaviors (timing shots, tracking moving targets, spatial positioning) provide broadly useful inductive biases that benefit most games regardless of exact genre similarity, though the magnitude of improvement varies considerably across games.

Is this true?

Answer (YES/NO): YES